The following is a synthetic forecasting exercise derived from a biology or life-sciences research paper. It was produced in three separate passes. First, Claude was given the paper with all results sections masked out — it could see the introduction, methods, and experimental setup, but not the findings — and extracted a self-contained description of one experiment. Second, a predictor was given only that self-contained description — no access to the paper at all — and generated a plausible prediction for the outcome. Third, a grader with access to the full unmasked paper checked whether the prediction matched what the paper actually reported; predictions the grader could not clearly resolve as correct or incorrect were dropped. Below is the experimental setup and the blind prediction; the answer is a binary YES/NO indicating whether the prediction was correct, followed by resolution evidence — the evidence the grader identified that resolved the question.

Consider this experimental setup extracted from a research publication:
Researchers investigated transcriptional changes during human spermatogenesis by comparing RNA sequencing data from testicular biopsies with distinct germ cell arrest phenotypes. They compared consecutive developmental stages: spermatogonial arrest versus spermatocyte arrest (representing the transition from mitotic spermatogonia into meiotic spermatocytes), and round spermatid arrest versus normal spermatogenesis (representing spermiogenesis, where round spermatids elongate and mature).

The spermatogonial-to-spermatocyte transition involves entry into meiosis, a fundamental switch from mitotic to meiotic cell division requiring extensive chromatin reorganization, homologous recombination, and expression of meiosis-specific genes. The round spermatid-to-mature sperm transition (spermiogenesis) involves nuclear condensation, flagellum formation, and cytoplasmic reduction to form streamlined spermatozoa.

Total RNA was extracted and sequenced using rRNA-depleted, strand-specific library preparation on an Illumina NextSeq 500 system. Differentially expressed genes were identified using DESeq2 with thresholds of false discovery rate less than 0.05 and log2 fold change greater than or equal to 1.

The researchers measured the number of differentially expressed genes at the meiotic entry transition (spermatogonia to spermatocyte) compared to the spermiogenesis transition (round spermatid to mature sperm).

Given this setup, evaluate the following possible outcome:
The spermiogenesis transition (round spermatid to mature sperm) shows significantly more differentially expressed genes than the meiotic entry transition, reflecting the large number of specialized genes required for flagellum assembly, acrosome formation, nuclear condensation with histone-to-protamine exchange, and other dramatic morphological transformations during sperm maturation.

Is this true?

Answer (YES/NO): NO